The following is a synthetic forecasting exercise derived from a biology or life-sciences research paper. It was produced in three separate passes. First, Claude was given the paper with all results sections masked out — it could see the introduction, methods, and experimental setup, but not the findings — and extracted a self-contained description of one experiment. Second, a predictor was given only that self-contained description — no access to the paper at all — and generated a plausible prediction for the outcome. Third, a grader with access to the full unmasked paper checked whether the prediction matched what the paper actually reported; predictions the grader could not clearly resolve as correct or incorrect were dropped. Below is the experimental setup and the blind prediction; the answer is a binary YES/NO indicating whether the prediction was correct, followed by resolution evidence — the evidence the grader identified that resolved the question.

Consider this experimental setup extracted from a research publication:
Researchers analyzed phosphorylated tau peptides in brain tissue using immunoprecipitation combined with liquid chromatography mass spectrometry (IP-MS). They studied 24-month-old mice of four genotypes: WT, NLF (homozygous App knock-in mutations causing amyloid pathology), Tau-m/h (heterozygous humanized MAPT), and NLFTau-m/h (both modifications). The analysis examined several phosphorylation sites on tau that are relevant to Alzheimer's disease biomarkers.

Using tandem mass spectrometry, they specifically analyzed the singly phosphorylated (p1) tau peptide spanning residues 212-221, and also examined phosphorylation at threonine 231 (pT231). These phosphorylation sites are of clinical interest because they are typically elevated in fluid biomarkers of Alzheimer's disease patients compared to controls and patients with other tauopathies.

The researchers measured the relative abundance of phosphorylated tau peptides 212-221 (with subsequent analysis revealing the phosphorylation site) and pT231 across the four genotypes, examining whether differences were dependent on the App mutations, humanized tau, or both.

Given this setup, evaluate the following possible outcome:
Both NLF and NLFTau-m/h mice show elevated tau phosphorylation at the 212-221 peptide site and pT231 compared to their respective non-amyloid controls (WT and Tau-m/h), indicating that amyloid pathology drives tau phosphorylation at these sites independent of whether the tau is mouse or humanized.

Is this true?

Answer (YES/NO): NO